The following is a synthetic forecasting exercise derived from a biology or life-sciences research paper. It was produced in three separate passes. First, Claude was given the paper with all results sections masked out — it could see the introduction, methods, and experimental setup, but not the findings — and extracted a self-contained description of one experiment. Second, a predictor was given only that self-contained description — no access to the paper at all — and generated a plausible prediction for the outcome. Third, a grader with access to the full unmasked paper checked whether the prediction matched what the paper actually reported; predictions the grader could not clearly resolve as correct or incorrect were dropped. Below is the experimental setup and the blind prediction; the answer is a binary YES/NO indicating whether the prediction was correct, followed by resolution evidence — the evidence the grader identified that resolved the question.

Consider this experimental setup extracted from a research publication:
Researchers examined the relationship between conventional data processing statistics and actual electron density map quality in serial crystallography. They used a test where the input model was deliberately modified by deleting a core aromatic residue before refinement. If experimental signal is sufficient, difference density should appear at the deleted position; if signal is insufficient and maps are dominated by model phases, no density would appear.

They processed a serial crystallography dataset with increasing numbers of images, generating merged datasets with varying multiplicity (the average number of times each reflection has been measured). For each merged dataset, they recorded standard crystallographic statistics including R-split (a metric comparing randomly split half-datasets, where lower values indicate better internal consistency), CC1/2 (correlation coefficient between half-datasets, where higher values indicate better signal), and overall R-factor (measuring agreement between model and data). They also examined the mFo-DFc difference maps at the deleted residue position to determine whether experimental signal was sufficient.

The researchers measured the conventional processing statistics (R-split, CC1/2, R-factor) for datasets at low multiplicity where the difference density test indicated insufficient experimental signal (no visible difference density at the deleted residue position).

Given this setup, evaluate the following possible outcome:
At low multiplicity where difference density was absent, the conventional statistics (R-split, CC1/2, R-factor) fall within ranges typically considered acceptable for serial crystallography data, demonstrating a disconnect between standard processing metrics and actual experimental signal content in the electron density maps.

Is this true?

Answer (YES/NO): YES